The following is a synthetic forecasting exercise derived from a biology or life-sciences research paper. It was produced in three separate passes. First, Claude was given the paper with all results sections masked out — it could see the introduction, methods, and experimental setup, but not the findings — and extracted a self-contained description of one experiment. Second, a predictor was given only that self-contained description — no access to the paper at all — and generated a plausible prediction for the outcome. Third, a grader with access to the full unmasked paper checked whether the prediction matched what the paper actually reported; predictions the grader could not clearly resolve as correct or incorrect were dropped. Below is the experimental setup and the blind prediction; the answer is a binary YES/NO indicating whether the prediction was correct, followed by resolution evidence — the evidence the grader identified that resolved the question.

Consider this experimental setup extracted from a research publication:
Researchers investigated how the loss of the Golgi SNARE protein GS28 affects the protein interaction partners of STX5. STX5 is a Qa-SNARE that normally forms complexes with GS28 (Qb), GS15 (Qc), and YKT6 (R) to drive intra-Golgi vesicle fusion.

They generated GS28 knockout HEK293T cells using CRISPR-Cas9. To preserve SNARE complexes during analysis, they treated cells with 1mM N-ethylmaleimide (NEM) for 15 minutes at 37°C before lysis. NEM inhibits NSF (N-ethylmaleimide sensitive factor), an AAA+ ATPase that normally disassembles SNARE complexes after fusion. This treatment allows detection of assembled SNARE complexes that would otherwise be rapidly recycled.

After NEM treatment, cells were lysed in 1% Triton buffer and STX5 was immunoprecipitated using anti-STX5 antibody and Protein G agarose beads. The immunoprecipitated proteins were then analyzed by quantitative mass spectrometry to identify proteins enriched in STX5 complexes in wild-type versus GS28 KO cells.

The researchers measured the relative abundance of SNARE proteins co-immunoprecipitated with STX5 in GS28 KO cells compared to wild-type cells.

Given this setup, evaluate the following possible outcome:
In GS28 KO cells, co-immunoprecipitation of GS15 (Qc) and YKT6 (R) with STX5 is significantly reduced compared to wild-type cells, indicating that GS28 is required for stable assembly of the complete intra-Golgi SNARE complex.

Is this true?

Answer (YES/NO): NO